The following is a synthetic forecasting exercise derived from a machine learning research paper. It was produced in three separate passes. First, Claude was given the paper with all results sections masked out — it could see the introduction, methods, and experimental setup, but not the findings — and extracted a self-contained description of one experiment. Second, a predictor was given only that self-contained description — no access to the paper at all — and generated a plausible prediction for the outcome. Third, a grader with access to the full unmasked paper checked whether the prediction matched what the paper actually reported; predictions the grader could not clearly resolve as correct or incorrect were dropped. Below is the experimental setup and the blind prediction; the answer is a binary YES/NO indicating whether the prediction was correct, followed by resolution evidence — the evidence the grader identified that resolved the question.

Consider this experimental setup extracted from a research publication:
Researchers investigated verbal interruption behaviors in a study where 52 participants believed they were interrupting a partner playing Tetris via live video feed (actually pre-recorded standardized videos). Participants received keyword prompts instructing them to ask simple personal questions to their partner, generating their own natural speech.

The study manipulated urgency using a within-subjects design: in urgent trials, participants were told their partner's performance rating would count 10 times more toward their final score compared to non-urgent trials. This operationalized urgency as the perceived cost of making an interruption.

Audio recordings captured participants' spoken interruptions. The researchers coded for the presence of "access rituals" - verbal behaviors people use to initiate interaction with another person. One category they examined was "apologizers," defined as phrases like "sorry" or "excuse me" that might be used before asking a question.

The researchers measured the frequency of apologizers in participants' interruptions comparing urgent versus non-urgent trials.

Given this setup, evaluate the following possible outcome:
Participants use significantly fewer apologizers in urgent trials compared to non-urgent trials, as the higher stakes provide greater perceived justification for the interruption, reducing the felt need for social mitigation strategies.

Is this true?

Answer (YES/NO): NO